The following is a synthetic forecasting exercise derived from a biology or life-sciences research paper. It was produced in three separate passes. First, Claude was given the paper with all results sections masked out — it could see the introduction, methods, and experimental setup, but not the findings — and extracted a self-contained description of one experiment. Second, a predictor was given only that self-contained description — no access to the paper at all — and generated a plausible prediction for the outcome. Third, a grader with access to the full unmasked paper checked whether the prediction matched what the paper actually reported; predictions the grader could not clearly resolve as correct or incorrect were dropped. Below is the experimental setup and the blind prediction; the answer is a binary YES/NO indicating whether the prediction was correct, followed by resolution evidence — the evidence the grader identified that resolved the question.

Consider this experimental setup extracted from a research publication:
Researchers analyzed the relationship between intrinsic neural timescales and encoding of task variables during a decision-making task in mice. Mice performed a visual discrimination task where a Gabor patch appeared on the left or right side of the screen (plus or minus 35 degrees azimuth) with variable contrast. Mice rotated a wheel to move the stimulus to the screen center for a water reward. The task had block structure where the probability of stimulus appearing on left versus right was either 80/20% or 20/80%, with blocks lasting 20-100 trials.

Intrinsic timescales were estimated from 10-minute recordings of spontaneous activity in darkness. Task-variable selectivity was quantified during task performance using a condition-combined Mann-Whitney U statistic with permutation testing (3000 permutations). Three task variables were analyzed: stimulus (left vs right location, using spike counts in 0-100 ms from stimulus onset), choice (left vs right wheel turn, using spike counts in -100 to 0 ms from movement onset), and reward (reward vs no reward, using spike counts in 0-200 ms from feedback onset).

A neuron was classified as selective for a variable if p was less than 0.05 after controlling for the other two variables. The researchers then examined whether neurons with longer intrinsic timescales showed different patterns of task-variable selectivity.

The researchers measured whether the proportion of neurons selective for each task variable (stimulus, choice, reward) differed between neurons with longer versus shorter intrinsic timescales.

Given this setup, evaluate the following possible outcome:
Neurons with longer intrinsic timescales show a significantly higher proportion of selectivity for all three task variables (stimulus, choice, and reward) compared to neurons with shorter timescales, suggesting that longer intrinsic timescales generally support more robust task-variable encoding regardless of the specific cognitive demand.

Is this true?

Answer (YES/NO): NO